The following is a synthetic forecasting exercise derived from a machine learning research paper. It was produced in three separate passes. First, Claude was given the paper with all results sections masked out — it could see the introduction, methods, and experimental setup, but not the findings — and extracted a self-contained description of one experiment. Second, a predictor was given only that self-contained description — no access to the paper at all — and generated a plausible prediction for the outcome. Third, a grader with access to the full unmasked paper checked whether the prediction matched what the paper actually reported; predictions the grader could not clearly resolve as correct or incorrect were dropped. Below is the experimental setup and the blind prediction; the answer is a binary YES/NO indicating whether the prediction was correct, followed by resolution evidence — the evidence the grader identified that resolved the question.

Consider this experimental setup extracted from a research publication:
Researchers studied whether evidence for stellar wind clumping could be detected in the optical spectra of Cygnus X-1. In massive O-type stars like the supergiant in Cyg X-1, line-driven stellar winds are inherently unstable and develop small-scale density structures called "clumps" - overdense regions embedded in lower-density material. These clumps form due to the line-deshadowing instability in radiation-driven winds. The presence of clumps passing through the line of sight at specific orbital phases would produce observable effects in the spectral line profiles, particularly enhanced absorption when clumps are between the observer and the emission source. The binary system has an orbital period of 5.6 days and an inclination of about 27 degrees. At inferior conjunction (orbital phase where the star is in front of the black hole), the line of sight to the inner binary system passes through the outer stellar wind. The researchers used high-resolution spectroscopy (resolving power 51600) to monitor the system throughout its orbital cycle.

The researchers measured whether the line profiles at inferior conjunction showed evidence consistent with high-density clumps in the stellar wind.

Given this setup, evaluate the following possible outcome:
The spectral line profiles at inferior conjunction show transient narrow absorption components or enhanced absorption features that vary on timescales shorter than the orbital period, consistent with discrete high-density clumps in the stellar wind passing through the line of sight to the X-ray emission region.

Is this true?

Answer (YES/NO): NO